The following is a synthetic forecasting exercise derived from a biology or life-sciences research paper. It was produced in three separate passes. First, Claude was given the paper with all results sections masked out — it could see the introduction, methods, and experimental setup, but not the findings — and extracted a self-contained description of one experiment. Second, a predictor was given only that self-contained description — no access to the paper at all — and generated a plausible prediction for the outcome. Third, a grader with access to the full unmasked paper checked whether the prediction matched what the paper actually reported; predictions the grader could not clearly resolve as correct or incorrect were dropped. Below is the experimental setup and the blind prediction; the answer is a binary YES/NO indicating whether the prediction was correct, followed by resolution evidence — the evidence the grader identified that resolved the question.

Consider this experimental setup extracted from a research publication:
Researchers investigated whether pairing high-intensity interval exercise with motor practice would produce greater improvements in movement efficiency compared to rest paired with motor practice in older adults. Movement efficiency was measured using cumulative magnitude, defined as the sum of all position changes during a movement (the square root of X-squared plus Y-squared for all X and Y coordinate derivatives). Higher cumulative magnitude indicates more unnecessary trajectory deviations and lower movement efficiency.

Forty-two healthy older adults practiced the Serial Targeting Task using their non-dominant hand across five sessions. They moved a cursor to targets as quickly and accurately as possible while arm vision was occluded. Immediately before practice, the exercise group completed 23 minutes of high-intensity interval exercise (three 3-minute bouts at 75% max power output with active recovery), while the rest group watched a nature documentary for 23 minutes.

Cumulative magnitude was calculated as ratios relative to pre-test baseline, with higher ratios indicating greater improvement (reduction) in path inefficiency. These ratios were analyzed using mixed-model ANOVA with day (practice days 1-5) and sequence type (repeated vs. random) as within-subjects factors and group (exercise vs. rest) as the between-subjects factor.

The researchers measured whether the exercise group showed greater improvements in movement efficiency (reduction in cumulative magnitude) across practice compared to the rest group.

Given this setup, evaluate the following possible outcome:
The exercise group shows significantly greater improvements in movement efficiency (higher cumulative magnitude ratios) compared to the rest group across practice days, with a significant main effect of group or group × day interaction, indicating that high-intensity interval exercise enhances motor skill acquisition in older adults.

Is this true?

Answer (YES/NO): NO